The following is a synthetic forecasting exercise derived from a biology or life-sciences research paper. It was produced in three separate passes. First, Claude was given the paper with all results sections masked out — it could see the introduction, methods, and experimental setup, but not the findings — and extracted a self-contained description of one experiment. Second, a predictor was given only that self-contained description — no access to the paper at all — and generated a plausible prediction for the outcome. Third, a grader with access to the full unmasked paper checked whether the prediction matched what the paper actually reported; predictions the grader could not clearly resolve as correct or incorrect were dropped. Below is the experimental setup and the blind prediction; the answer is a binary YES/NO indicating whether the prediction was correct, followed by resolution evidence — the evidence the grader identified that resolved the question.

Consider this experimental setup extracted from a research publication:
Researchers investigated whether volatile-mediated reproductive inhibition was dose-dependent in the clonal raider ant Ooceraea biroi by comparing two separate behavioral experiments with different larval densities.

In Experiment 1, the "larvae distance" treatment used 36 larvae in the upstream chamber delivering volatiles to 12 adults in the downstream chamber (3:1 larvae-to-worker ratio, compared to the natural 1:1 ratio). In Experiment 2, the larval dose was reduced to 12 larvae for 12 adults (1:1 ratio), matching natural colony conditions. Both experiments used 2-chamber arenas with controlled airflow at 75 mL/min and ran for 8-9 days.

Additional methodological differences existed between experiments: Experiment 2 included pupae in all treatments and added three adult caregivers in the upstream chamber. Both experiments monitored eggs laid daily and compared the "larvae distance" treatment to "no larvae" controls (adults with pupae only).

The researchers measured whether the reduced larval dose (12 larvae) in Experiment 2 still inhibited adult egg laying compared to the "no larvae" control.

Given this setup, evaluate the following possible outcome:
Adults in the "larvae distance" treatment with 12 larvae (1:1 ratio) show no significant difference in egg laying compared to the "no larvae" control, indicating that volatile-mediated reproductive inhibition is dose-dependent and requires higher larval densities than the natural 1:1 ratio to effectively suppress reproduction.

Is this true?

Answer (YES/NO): NO